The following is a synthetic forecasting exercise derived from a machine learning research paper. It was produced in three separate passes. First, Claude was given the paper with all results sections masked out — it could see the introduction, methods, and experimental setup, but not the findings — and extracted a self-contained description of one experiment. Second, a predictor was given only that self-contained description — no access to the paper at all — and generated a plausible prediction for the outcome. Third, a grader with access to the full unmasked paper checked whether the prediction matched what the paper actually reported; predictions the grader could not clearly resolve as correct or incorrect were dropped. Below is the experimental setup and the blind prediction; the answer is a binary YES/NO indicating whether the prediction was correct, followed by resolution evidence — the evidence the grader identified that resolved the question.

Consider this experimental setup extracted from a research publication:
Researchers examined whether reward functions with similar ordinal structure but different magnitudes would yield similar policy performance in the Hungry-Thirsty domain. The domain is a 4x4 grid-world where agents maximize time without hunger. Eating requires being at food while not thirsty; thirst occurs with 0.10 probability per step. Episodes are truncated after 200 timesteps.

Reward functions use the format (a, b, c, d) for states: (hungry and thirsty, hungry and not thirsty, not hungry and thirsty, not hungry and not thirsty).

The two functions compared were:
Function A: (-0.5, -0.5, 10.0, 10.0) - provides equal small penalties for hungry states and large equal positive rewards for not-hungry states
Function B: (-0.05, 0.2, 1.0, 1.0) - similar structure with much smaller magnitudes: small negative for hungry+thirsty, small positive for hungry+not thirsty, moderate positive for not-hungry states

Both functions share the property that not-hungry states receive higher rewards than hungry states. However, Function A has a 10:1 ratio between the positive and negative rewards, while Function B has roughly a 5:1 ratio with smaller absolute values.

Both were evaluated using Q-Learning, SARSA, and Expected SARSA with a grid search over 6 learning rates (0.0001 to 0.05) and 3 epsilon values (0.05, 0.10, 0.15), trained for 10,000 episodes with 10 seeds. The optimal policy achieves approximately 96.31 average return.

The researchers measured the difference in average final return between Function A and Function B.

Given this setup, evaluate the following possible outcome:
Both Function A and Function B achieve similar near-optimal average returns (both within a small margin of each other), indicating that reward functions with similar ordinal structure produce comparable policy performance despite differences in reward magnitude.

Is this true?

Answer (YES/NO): NO